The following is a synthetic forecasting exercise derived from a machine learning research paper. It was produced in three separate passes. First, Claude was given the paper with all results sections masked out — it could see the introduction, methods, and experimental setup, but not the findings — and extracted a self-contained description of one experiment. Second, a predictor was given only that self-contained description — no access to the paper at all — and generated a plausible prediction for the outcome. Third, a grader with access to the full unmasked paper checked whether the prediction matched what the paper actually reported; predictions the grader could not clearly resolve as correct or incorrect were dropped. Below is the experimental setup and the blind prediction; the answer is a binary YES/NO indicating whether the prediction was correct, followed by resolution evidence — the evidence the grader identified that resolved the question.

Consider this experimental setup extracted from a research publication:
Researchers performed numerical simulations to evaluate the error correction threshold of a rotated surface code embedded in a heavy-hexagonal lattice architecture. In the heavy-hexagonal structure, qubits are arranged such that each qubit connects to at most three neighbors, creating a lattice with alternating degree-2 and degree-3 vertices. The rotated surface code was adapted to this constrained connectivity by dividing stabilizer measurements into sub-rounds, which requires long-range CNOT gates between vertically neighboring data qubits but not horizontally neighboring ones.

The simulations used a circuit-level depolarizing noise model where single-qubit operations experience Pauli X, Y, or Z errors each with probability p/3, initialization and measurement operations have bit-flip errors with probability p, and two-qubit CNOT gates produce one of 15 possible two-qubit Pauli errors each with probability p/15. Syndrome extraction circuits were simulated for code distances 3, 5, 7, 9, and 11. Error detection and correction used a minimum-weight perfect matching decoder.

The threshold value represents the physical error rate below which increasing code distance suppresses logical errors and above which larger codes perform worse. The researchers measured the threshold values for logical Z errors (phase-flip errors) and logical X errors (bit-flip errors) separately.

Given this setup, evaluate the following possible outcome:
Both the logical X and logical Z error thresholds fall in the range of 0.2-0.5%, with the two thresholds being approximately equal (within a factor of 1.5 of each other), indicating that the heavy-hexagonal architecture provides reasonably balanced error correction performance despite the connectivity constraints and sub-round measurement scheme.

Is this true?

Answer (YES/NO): YES